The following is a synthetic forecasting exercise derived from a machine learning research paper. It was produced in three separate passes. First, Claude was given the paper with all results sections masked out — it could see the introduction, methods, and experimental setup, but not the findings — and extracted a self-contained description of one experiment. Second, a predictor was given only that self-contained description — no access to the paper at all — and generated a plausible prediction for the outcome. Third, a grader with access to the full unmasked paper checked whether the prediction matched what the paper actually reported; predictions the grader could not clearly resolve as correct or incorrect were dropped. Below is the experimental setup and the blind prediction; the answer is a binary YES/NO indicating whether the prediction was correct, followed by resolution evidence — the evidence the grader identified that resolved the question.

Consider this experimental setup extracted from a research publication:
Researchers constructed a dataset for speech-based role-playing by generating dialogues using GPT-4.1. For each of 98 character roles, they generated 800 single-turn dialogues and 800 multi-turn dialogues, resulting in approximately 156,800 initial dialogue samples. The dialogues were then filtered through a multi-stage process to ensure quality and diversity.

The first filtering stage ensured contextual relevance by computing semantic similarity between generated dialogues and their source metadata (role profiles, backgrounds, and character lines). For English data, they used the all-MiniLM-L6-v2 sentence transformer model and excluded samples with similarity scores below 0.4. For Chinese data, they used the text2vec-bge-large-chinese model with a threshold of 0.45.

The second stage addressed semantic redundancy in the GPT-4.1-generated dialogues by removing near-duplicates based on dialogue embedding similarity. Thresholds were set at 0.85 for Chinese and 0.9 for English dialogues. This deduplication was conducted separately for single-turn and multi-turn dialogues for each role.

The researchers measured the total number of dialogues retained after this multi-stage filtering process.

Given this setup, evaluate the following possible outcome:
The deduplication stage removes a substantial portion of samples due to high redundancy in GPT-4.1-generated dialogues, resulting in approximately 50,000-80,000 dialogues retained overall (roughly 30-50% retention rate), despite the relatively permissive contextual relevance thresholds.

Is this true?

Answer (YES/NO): NO